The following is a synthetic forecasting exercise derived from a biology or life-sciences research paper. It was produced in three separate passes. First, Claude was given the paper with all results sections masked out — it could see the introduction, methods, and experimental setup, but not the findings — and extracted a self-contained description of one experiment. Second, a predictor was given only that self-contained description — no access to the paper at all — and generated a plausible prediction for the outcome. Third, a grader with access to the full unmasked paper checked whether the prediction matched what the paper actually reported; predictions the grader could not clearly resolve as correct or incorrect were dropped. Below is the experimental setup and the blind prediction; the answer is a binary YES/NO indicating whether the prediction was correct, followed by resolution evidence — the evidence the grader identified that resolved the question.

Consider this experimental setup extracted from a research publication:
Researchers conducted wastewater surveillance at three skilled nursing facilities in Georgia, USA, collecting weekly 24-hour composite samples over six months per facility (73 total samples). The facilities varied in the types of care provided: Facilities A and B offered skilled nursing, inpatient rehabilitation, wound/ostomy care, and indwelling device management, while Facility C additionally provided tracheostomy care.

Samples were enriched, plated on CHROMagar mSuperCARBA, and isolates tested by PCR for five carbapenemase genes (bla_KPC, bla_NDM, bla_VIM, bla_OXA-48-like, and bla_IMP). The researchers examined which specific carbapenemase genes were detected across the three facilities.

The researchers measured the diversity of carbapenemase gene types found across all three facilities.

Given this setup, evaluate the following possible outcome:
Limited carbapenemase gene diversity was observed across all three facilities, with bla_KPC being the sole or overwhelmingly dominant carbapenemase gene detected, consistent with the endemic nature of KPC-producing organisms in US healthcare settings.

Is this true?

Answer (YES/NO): YES